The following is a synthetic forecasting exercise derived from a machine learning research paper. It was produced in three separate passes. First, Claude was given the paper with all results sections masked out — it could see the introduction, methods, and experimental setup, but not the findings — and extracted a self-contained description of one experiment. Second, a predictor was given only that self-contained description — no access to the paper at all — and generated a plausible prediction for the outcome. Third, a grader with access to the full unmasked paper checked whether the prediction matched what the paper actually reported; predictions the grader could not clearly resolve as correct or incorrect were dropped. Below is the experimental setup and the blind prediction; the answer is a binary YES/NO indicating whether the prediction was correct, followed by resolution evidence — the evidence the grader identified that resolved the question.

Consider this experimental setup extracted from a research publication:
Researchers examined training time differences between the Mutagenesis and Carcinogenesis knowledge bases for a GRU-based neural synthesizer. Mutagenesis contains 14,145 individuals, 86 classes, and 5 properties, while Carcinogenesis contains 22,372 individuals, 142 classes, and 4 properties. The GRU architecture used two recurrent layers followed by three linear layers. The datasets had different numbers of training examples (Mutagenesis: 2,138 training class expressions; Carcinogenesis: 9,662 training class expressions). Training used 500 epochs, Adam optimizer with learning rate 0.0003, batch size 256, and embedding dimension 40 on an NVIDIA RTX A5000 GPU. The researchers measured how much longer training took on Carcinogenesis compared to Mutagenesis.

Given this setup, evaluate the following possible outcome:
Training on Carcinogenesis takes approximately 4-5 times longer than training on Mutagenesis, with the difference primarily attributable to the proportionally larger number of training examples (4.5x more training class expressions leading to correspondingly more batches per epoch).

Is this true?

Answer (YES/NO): NO